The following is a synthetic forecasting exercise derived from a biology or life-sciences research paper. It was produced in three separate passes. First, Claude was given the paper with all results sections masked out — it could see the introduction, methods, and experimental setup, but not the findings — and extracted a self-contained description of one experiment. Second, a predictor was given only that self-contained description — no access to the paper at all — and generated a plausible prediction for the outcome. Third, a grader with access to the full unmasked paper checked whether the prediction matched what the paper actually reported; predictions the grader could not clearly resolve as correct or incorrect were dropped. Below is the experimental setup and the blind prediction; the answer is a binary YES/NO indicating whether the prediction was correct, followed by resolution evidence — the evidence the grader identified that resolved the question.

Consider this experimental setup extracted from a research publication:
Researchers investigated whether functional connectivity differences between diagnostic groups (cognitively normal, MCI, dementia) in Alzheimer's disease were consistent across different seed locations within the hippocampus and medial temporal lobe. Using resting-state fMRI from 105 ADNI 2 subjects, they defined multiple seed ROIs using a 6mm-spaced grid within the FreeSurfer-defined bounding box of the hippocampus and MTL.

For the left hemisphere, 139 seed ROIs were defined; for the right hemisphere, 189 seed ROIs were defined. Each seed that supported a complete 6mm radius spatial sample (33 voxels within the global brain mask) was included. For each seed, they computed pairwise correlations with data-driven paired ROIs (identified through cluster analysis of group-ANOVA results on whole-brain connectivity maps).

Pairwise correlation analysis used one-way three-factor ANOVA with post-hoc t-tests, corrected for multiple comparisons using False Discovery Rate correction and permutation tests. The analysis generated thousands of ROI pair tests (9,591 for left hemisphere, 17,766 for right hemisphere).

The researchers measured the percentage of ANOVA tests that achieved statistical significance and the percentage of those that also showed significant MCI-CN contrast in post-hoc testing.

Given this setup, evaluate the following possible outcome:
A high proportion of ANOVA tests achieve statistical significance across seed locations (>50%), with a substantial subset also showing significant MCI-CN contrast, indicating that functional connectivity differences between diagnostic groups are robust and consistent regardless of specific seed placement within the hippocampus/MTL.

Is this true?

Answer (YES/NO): NO